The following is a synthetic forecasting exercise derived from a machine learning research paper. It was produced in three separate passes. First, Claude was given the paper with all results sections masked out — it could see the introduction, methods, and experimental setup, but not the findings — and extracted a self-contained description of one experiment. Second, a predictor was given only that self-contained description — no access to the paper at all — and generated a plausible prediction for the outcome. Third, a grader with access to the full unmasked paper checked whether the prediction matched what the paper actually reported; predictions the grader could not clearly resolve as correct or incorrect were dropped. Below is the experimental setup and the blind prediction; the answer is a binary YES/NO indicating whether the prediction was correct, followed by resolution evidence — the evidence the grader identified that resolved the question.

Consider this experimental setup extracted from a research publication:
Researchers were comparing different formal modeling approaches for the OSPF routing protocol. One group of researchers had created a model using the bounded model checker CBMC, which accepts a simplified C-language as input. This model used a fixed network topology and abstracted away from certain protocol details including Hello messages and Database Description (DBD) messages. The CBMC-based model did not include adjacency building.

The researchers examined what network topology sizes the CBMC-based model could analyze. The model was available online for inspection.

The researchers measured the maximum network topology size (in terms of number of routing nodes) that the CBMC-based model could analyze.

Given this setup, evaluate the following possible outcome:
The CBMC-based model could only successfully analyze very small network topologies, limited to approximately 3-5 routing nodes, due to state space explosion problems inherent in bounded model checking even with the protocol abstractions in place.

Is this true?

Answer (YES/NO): NO